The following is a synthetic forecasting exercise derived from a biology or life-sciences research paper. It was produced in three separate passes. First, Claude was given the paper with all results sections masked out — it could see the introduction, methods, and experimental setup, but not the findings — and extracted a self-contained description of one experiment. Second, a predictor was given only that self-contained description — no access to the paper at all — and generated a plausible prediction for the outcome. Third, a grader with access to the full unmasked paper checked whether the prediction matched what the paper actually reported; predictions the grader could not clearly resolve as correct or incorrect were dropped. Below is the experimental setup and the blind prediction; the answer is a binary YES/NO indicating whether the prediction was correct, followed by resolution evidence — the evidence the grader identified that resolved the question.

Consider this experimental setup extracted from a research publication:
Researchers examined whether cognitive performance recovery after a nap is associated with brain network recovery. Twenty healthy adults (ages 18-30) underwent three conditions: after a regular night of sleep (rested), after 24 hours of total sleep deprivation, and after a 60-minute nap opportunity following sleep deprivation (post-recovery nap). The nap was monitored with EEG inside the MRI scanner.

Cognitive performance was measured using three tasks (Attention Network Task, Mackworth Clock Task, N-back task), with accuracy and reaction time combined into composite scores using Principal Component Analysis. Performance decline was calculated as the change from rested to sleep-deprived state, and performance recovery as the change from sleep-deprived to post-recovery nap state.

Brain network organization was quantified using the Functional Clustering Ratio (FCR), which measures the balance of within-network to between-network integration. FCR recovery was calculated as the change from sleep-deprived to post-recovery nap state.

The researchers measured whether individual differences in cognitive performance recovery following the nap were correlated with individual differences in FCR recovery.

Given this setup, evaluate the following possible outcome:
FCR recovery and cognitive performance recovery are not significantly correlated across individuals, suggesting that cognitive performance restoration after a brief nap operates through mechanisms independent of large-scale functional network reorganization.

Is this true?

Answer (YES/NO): NO